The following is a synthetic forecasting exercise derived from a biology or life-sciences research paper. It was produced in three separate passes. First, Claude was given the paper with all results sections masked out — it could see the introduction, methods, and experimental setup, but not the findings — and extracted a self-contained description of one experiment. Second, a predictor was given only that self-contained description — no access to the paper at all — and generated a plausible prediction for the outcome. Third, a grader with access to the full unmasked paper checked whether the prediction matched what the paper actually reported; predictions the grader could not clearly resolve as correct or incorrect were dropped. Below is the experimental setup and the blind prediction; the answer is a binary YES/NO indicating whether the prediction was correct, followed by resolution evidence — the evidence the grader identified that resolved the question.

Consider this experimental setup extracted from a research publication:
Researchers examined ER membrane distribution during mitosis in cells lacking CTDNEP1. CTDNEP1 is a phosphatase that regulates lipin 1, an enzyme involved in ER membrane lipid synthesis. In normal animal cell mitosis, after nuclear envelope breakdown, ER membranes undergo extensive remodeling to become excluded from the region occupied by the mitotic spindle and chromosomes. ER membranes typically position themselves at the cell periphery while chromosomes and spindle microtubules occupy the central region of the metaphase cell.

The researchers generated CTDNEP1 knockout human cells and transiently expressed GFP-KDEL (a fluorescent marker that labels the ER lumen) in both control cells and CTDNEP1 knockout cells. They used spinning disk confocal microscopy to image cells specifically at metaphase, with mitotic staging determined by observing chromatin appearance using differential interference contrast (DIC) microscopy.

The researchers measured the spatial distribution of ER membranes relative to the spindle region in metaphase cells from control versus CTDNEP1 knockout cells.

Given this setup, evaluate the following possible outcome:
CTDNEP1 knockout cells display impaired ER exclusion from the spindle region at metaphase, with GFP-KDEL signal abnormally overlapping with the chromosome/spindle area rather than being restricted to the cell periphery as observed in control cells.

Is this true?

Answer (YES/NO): YES